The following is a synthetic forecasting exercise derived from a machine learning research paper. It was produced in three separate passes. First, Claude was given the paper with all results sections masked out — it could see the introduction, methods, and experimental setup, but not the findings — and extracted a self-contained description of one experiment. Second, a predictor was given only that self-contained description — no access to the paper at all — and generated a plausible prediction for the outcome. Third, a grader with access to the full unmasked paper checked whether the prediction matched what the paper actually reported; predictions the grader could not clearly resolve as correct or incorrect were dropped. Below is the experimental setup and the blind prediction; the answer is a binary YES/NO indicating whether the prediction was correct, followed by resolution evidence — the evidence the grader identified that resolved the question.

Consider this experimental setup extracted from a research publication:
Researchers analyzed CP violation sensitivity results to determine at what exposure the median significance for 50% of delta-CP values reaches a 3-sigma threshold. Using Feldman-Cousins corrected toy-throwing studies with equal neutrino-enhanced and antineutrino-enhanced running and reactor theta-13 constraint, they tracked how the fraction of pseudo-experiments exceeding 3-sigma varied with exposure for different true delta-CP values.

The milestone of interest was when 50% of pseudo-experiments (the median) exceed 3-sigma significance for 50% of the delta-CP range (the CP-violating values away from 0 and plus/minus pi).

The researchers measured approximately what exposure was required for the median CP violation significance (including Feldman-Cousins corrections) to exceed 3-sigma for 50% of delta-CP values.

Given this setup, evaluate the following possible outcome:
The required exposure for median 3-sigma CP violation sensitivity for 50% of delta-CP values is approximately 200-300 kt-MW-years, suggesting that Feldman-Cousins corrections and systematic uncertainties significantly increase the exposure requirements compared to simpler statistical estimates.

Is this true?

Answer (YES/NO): YES